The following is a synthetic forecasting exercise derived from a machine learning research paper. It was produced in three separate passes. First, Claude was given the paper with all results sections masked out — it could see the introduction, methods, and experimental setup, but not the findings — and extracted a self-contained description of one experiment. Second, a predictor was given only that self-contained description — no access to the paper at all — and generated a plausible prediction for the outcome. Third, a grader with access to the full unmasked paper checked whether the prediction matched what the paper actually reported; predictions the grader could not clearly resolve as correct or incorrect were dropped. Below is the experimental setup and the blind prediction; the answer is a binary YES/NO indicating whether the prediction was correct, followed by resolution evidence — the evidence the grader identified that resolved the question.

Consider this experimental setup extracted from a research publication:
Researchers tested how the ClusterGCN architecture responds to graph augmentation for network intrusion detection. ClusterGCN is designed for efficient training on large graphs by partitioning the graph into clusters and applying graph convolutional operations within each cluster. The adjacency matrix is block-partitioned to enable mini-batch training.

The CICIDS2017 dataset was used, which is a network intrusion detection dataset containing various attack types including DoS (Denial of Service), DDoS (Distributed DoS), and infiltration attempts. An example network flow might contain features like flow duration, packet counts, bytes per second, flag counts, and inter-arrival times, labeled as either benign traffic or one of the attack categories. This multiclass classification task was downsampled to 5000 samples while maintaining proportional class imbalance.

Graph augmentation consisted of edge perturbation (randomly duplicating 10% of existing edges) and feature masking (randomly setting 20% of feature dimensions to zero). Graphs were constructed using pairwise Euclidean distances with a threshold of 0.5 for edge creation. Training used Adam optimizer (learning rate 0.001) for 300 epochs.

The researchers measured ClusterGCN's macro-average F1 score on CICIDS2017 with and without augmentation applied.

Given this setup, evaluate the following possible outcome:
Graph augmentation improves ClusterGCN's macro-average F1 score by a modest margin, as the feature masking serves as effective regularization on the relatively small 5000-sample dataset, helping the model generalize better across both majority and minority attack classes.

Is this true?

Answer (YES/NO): NO